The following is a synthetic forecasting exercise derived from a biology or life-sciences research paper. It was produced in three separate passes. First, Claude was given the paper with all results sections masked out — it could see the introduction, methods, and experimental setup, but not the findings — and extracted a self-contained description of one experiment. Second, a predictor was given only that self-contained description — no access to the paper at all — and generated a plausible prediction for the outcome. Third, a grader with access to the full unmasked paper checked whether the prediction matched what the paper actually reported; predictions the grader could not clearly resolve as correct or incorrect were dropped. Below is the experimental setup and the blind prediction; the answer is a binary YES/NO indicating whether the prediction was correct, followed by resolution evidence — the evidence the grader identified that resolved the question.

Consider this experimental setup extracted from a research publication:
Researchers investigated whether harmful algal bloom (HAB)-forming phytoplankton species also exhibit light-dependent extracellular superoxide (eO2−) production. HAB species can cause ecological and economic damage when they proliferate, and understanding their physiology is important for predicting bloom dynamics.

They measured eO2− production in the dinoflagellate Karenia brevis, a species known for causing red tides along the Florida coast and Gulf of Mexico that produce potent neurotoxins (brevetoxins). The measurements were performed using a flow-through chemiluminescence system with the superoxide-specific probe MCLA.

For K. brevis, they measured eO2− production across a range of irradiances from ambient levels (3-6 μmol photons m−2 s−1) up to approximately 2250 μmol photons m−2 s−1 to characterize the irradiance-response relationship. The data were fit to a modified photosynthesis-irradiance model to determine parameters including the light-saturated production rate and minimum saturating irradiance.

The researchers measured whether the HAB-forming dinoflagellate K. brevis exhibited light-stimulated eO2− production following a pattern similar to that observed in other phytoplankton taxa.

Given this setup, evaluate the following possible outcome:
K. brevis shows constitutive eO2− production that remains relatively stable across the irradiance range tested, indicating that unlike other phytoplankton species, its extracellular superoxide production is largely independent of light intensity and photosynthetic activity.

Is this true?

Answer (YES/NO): NO